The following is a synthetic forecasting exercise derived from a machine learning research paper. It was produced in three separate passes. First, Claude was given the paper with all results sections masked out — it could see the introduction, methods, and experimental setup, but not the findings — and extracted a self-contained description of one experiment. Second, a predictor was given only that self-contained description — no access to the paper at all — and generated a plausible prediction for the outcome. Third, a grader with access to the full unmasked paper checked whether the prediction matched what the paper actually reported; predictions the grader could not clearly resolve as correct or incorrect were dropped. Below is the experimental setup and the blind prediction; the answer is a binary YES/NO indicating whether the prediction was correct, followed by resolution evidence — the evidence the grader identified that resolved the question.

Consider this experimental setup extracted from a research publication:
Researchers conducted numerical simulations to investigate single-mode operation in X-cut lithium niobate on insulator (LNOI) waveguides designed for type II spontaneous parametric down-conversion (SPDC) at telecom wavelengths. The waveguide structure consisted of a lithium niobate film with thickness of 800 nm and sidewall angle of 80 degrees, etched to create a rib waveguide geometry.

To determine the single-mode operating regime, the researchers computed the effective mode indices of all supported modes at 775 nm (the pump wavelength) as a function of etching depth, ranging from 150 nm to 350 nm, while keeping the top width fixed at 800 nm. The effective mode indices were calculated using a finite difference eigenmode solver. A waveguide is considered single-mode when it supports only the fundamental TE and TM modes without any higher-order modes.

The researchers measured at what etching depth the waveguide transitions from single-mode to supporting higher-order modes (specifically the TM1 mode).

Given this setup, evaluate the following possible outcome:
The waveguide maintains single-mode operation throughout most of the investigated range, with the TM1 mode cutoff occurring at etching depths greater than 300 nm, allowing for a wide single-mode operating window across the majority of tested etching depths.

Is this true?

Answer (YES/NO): YES